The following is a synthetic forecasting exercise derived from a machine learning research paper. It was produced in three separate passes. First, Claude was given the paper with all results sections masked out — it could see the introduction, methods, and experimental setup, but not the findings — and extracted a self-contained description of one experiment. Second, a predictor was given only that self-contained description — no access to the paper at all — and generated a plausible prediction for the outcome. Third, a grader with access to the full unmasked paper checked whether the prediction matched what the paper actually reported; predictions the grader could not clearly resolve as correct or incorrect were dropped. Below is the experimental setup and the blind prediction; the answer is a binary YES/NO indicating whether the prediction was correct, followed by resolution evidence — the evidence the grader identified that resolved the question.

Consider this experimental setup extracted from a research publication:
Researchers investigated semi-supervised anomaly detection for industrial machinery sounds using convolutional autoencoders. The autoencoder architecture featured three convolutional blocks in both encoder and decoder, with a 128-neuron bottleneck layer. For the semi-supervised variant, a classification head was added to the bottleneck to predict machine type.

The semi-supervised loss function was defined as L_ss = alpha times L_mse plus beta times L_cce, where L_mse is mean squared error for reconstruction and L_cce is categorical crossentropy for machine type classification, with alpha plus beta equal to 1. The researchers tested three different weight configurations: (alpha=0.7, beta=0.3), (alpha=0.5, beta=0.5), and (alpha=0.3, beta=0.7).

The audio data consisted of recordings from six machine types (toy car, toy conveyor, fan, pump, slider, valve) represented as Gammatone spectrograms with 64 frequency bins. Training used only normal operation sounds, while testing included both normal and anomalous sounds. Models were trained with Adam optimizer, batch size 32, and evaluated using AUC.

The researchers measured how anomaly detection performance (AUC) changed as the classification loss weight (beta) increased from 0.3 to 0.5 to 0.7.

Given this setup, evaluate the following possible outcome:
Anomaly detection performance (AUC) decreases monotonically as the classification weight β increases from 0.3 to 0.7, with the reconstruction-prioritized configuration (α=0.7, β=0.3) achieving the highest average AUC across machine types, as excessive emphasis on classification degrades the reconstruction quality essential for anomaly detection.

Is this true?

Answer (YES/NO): YES